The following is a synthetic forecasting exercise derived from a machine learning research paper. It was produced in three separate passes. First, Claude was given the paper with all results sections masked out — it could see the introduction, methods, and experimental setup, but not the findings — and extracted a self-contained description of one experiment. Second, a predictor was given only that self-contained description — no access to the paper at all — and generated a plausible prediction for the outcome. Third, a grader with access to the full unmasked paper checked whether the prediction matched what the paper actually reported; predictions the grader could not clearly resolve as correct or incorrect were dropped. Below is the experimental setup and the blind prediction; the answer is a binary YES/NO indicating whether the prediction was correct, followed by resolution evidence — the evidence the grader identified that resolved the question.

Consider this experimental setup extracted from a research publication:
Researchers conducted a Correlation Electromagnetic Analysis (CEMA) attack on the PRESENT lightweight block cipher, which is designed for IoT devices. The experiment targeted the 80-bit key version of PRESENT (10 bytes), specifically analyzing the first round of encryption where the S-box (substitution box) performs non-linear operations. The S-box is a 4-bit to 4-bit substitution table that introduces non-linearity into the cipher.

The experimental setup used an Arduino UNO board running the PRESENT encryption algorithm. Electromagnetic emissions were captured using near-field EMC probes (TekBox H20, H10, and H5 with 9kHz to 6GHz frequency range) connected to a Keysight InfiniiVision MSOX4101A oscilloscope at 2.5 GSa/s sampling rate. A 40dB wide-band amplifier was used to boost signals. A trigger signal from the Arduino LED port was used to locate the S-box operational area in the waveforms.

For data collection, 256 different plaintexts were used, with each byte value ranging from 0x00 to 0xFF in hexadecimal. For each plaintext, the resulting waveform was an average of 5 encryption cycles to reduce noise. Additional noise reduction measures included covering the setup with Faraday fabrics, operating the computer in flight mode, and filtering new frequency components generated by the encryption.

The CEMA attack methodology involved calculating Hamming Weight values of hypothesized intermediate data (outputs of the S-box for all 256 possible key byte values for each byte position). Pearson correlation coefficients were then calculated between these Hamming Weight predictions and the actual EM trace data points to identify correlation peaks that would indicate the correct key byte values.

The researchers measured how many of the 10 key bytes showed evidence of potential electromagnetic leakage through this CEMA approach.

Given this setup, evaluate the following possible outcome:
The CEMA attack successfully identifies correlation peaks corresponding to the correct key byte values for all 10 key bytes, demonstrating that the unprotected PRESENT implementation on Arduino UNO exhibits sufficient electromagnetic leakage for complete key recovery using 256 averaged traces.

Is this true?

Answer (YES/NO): NO